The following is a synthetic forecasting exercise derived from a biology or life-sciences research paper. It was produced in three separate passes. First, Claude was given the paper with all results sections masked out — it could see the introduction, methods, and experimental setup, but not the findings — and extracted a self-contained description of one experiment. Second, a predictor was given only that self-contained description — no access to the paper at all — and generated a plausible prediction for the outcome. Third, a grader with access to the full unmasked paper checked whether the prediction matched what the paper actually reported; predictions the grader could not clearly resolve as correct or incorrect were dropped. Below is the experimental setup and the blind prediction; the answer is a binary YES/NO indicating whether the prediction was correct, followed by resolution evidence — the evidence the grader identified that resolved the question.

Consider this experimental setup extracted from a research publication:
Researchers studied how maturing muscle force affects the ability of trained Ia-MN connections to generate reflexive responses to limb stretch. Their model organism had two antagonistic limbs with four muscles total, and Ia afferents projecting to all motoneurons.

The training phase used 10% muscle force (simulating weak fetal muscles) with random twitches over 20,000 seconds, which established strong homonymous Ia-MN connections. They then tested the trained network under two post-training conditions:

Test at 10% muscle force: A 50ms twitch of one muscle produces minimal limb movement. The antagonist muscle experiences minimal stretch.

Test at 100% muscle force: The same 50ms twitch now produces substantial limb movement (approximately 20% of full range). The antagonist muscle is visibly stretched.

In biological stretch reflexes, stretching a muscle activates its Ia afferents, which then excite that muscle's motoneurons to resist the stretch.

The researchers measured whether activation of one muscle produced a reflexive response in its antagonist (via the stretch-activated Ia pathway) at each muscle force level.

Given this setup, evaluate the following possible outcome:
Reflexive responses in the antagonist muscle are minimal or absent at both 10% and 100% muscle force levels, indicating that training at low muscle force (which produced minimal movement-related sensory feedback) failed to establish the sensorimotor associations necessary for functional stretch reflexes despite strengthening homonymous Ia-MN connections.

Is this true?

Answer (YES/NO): NO